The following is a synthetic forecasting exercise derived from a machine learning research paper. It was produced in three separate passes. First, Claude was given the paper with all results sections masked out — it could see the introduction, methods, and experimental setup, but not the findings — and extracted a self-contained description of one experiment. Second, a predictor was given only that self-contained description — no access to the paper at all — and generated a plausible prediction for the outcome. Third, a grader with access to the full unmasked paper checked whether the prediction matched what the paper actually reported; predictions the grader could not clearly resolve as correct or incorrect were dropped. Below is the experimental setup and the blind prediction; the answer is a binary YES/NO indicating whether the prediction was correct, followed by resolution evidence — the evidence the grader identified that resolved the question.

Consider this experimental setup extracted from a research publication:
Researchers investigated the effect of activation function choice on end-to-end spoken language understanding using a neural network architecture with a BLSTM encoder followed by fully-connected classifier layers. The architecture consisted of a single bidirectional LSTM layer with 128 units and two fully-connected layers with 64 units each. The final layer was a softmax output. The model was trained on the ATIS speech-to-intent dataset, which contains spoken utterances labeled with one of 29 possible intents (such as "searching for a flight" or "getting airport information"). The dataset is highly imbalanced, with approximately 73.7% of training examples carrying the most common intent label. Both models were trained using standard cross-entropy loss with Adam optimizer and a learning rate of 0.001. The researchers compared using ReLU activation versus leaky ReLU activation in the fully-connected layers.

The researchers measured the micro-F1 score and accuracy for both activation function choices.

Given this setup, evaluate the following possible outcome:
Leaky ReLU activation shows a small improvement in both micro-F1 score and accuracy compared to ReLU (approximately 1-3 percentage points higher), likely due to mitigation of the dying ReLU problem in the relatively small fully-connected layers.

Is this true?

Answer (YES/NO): NO